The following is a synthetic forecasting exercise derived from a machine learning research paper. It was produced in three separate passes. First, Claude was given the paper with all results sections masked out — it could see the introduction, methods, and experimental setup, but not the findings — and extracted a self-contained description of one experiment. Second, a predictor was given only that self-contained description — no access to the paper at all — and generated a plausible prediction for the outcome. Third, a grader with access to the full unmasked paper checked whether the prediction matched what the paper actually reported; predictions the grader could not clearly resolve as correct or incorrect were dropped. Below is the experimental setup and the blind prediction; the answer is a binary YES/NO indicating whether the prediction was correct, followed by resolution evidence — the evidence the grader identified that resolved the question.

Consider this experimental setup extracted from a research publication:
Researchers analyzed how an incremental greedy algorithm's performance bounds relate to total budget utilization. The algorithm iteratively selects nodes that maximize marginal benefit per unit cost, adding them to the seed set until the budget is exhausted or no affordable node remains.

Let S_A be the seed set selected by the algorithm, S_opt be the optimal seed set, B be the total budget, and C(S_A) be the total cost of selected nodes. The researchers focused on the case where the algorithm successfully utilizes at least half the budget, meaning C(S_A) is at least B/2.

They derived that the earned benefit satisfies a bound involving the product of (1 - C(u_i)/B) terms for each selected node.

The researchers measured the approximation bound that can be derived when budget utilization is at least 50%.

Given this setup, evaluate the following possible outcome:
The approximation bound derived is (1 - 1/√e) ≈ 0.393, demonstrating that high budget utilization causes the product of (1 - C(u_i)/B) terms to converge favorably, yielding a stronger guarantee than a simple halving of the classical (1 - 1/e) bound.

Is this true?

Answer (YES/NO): YES